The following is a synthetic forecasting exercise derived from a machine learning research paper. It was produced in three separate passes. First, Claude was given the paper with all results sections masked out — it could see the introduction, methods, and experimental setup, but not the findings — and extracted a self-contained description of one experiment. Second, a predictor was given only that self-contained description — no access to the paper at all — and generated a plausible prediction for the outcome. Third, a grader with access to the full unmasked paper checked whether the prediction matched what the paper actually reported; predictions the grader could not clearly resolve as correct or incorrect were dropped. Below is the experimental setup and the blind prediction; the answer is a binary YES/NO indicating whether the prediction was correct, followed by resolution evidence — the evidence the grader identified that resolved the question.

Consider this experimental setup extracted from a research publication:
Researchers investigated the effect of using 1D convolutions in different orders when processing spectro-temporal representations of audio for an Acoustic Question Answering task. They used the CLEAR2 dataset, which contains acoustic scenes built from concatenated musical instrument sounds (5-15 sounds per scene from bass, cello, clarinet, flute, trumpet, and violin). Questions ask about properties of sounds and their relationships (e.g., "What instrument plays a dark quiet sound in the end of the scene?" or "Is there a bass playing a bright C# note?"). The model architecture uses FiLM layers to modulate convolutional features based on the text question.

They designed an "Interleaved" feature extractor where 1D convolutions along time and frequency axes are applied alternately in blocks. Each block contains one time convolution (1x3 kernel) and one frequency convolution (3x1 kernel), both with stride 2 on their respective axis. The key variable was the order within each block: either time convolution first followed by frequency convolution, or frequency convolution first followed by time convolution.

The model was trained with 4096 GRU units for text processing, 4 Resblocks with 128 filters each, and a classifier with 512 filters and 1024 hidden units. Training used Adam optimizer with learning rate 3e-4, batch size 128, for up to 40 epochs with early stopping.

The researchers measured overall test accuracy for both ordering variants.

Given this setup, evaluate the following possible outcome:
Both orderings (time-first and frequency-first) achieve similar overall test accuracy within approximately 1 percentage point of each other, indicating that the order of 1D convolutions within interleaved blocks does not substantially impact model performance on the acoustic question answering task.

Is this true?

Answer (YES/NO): NO